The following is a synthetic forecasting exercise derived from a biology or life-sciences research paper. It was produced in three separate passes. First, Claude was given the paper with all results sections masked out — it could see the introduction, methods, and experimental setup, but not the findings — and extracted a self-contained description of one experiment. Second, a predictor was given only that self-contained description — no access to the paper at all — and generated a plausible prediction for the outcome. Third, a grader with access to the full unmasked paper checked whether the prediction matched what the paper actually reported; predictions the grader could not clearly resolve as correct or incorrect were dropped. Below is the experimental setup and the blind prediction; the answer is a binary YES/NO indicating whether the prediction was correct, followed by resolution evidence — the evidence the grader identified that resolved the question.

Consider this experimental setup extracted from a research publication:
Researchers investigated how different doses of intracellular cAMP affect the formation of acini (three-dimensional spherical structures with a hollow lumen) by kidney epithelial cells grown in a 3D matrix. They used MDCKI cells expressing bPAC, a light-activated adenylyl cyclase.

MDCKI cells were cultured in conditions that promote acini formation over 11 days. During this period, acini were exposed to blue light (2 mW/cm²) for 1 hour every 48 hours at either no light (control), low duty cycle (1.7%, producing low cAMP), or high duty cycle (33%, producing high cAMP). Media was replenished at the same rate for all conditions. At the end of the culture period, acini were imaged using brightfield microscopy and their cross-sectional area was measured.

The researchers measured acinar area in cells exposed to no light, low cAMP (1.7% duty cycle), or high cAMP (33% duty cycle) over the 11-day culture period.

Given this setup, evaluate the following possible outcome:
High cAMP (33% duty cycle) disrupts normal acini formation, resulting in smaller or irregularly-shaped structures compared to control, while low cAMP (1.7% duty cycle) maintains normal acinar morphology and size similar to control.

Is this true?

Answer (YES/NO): NO